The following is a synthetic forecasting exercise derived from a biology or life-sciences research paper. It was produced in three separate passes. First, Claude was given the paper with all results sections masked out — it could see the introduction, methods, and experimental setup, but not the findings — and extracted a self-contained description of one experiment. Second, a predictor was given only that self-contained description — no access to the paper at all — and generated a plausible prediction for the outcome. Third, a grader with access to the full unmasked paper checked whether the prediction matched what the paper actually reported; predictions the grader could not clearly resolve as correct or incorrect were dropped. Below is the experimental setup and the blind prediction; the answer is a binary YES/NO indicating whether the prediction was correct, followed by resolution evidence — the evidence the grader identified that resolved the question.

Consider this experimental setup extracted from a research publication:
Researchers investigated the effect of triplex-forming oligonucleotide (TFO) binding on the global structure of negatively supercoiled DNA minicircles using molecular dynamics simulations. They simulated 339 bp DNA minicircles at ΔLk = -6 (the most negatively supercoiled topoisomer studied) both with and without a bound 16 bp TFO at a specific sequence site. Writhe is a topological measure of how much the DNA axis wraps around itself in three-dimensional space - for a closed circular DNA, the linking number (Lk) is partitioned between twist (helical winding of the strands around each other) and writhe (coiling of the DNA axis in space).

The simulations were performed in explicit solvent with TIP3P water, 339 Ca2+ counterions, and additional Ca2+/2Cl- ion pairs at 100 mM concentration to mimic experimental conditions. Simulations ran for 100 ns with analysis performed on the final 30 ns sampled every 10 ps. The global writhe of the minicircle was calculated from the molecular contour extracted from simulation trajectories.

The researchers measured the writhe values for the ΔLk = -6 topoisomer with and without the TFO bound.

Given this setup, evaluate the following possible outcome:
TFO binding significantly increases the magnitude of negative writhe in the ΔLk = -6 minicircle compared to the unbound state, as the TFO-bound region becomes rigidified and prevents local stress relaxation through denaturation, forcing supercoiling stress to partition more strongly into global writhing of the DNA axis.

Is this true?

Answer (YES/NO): NO